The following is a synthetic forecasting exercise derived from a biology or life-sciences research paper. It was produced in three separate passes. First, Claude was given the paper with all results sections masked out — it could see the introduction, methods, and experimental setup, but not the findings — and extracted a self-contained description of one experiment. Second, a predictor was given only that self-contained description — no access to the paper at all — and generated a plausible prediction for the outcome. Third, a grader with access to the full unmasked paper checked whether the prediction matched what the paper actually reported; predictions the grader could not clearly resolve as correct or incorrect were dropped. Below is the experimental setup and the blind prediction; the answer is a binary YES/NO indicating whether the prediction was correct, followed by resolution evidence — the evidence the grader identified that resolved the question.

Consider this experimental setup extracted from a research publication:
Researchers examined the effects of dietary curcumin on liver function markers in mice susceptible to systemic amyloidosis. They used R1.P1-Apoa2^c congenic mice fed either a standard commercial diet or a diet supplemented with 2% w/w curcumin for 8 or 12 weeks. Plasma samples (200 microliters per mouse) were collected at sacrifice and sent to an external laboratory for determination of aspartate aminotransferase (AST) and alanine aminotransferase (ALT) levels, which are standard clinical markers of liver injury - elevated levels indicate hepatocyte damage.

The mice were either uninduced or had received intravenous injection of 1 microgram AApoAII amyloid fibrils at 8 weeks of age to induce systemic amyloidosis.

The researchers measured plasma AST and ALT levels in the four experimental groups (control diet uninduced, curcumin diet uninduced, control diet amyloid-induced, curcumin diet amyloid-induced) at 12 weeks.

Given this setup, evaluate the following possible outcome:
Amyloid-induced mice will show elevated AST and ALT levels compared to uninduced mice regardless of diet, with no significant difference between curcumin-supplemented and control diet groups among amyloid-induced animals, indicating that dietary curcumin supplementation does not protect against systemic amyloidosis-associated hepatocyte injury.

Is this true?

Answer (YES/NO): NO